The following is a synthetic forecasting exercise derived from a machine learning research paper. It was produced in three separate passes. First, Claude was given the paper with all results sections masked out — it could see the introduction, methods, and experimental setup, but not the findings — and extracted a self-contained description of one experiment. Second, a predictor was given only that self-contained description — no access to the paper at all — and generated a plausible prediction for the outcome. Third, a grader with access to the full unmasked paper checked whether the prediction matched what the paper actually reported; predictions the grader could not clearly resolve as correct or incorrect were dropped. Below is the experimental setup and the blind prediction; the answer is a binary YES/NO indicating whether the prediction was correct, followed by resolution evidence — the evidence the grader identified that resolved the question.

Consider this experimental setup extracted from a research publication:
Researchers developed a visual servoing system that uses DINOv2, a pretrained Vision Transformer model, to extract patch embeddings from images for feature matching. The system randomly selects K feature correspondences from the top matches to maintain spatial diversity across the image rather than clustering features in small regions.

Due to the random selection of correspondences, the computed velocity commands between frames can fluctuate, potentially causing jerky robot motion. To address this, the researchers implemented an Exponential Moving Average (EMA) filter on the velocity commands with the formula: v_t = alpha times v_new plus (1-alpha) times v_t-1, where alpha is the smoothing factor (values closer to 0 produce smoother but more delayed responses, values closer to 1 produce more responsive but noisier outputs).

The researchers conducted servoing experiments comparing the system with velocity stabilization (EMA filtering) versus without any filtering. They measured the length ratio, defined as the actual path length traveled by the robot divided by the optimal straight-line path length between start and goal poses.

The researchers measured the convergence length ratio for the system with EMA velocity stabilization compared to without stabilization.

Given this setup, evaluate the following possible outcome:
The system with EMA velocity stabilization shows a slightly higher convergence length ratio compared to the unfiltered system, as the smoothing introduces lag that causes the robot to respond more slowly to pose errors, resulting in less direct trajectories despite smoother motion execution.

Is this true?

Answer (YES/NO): NO